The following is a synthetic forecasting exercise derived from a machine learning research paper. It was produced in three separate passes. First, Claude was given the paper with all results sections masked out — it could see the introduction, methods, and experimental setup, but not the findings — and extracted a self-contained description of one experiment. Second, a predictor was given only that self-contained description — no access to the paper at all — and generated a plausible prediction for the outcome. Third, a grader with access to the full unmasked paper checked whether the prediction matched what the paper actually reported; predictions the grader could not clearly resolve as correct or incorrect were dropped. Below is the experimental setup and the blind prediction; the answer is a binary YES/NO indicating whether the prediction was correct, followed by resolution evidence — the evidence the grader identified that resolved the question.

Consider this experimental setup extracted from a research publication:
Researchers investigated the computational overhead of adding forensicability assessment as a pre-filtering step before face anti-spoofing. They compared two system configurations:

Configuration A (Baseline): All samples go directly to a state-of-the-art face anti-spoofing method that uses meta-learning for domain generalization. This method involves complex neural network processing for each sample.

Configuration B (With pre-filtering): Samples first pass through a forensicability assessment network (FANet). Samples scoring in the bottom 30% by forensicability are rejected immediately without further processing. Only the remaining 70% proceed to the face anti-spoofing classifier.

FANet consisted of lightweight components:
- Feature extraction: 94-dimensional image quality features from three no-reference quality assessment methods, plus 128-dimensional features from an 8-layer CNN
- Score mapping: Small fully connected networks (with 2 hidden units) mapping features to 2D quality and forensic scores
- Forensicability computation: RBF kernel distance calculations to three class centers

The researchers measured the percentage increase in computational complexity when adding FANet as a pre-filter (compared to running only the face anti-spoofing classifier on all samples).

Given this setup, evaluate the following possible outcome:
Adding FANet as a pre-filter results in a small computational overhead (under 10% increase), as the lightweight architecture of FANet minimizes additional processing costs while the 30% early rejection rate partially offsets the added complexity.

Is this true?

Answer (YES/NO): YES